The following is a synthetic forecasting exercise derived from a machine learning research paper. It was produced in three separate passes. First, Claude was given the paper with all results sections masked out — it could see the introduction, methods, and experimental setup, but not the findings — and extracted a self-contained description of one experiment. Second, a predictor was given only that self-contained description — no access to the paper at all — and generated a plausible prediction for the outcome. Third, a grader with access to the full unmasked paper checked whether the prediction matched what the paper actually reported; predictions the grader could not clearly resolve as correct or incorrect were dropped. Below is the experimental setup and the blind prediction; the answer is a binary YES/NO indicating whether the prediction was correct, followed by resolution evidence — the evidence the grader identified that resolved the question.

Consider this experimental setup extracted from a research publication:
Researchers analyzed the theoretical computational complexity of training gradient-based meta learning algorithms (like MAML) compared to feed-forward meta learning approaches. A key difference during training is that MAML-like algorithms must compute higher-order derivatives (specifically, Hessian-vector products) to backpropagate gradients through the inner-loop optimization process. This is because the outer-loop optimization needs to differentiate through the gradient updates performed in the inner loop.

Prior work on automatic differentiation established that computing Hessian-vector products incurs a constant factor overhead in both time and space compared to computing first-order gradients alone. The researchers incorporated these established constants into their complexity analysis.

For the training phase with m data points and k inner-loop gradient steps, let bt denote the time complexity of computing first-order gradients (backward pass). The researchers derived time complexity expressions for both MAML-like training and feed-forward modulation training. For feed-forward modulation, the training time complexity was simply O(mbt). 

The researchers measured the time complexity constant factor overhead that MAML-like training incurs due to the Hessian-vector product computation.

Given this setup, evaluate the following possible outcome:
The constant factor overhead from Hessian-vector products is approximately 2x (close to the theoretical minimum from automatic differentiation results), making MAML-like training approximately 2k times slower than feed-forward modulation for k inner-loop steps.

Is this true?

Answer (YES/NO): NO